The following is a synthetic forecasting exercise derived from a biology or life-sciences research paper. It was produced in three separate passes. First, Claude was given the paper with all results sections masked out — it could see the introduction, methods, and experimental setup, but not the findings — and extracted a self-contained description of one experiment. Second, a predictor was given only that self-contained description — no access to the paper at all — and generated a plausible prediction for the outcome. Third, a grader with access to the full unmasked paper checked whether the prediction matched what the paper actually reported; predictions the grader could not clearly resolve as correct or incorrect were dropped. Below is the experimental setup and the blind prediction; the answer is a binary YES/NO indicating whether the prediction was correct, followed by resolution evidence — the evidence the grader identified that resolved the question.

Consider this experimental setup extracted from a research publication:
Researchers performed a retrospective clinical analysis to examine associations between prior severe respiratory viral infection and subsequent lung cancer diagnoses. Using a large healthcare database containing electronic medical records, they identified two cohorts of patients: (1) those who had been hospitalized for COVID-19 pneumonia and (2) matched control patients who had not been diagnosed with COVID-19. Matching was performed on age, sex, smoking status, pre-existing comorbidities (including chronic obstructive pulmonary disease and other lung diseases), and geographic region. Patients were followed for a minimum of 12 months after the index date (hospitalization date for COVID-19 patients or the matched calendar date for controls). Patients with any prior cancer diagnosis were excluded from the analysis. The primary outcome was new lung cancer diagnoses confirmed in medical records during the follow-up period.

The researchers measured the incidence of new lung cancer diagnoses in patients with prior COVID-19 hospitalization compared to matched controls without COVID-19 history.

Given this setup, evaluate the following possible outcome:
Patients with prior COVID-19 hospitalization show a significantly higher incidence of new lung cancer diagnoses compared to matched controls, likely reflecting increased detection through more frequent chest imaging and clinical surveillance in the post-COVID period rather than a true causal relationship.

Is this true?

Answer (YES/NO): NO